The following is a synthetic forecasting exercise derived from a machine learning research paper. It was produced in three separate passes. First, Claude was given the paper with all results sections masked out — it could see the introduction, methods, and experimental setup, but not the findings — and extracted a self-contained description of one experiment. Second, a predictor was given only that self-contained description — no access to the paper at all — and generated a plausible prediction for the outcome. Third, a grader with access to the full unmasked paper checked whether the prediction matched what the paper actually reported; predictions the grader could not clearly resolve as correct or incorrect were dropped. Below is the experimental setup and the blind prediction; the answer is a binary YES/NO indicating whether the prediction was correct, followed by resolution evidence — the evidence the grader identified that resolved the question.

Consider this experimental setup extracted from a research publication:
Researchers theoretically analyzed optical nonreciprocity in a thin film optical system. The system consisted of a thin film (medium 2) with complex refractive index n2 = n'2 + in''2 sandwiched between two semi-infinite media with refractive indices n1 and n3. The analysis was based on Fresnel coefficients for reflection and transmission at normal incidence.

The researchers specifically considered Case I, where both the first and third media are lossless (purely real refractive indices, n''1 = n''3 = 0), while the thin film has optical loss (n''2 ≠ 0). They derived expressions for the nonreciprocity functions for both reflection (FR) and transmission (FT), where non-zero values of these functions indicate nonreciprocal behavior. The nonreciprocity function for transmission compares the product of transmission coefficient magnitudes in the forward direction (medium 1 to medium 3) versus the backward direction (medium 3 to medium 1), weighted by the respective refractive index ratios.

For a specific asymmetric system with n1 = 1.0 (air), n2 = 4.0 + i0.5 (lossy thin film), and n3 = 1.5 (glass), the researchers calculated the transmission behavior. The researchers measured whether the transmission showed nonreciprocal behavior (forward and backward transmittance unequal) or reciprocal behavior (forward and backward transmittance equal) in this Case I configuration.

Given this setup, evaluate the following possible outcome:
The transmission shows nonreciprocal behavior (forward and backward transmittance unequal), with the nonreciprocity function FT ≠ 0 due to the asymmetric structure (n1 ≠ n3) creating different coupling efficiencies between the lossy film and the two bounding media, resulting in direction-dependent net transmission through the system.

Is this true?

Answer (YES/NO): NO